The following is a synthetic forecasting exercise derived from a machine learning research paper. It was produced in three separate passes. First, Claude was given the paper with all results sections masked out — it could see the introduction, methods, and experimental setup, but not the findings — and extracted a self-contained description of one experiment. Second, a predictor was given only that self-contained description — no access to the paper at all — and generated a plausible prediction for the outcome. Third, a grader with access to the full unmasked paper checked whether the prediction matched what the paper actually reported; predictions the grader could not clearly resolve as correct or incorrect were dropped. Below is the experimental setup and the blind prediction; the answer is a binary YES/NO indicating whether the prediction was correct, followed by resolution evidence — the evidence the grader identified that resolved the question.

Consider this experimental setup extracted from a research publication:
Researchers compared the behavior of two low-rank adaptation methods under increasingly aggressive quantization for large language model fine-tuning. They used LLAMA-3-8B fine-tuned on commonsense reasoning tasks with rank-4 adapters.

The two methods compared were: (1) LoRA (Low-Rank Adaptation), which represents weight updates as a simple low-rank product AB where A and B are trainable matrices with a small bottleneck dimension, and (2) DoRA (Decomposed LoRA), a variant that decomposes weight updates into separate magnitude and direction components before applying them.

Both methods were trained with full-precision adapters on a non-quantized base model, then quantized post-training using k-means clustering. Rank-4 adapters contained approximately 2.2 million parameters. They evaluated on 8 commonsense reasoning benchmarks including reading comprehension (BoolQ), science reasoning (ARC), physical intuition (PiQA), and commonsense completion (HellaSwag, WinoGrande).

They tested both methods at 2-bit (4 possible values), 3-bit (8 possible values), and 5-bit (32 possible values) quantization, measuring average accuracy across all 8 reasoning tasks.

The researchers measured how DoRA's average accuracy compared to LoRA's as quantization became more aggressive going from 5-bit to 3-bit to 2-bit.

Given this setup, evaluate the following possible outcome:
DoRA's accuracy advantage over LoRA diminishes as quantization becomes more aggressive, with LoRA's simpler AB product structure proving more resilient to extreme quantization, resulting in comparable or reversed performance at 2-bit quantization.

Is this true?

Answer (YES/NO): NO